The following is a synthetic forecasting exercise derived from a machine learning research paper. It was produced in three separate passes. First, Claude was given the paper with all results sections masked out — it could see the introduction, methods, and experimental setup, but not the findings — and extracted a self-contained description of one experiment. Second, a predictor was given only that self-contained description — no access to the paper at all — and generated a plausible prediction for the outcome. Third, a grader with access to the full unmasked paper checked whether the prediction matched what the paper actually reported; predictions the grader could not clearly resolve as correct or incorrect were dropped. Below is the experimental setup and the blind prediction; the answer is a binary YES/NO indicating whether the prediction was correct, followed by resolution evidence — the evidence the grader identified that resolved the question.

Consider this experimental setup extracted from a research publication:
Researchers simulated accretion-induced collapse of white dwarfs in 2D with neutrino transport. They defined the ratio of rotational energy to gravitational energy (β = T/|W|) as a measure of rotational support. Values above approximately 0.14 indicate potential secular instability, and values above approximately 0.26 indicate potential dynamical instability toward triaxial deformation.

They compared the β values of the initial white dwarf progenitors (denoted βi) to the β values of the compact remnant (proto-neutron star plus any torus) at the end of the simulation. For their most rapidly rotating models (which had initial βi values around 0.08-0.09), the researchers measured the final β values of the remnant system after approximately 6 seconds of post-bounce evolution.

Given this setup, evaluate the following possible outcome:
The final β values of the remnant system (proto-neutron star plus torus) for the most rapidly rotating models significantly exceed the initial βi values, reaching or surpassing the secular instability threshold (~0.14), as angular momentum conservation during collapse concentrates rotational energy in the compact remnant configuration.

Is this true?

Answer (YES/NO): YES